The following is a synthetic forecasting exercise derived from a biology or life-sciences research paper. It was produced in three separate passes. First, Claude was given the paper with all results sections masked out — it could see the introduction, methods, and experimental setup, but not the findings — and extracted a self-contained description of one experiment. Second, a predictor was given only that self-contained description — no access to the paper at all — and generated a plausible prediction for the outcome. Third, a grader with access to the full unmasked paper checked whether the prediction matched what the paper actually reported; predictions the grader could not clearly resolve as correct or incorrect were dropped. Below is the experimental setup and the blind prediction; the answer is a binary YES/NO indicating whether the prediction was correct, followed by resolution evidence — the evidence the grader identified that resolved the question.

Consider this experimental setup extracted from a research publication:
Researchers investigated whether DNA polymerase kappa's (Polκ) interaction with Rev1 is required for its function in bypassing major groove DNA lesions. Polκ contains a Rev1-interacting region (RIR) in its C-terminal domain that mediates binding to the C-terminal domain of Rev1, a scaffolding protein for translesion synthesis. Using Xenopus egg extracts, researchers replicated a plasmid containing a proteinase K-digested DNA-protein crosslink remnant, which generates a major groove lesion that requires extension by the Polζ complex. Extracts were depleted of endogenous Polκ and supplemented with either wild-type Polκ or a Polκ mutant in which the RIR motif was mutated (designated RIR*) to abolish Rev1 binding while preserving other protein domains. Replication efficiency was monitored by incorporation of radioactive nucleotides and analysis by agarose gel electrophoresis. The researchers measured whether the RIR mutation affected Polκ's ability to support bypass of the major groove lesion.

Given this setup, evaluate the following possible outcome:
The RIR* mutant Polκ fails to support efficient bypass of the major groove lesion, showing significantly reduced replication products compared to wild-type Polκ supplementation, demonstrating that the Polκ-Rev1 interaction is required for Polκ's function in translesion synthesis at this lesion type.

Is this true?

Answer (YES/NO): YES